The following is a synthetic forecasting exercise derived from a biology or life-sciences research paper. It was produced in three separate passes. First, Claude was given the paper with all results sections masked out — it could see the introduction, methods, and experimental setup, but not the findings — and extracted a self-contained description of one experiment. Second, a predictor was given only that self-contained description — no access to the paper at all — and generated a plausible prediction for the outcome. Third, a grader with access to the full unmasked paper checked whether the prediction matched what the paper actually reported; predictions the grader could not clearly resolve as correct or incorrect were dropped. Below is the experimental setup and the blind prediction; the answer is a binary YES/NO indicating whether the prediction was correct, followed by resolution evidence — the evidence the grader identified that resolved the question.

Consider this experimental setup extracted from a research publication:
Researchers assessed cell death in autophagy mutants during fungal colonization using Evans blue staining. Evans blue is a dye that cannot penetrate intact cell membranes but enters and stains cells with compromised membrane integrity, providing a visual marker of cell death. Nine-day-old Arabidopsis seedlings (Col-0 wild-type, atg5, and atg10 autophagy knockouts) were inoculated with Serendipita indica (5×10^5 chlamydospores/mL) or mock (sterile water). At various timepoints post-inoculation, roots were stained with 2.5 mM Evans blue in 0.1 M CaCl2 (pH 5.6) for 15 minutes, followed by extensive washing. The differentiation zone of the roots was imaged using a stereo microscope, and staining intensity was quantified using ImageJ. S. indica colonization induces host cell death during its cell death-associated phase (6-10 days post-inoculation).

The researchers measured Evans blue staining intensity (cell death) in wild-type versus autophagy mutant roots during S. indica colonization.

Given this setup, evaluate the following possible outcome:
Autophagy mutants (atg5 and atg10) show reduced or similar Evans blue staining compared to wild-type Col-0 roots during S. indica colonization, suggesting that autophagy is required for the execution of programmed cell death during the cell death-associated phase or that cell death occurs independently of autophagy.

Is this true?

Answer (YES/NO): NO